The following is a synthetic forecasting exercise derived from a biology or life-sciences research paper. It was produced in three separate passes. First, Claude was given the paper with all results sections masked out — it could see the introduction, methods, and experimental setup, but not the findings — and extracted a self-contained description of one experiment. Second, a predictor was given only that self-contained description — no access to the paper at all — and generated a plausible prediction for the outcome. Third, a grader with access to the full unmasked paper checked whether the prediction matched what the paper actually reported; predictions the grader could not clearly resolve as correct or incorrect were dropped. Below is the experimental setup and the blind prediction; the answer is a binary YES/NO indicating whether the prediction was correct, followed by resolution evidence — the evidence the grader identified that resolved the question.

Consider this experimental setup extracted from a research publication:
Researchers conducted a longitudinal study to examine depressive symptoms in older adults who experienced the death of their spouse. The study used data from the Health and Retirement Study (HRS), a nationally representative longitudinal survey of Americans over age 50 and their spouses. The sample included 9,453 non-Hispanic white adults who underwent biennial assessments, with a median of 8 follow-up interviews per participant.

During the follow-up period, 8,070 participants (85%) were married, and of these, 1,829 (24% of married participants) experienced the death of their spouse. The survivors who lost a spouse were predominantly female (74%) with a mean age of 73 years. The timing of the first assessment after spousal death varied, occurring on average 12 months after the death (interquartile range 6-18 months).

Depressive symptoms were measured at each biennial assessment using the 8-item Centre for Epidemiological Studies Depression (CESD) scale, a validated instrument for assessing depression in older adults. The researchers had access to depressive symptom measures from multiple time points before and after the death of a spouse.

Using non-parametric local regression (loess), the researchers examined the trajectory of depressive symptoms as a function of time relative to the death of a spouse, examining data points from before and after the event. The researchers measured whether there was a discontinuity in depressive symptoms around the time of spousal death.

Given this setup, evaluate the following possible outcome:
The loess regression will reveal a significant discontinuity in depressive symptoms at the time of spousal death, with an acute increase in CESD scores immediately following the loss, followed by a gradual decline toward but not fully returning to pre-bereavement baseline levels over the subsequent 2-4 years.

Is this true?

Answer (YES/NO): YES